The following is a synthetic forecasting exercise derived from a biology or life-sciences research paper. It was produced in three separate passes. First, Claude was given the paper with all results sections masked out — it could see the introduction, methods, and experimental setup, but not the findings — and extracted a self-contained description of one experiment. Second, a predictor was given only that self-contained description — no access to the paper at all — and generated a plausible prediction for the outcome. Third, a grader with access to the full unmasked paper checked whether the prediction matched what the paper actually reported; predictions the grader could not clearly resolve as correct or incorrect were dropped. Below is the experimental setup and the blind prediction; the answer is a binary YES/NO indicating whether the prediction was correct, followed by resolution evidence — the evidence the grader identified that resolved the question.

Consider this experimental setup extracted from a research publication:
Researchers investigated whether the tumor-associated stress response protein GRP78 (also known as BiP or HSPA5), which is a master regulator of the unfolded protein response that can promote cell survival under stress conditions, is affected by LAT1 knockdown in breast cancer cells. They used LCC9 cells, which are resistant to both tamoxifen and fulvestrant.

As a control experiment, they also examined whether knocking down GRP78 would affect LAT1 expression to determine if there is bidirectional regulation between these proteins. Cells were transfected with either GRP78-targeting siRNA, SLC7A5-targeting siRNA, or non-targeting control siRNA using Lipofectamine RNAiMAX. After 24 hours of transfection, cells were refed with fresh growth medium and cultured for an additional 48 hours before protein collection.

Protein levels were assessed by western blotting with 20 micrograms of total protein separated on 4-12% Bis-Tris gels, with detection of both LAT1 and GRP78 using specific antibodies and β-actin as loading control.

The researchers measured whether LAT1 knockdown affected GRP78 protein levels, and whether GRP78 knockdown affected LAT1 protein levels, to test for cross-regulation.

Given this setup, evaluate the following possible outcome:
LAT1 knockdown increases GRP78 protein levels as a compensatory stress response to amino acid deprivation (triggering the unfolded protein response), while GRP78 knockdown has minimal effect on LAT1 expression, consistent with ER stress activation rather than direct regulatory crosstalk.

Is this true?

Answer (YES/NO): NO